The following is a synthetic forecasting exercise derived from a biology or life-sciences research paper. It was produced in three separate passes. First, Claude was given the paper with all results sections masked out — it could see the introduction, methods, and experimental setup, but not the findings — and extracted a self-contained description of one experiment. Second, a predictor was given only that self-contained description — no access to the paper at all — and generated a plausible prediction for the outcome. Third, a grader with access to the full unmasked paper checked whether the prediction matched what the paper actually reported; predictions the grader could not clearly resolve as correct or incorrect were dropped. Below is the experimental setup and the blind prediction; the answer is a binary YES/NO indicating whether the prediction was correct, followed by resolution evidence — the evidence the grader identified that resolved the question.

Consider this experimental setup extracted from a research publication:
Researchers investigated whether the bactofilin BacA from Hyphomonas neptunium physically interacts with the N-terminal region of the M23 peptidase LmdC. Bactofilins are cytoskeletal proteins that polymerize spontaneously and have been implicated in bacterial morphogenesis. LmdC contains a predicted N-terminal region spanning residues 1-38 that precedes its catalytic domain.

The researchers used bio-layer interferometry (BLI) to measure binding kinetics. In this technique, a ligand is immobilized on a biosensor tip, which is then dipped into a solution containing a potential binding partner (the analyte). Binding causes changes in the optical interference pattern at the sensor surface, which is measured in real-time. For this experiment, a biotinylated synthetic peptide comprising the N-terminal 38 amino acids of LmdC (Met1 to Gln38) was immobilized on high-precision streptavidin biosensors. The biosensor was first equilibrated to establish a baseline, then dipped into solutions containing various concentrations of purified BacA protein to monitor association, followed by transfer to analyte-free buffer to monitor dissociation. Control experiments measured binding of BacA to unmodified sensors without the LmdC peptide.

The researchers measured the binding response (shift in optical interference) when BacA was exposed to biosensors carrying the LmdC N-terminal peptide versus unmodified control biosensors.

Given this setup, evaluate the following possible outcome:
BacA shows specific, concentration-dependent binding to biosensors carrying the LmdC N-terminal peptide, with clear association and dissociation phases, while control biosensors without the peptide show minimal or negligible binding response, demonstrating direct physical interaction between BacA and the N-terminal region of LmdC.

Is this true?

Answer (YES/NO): YES